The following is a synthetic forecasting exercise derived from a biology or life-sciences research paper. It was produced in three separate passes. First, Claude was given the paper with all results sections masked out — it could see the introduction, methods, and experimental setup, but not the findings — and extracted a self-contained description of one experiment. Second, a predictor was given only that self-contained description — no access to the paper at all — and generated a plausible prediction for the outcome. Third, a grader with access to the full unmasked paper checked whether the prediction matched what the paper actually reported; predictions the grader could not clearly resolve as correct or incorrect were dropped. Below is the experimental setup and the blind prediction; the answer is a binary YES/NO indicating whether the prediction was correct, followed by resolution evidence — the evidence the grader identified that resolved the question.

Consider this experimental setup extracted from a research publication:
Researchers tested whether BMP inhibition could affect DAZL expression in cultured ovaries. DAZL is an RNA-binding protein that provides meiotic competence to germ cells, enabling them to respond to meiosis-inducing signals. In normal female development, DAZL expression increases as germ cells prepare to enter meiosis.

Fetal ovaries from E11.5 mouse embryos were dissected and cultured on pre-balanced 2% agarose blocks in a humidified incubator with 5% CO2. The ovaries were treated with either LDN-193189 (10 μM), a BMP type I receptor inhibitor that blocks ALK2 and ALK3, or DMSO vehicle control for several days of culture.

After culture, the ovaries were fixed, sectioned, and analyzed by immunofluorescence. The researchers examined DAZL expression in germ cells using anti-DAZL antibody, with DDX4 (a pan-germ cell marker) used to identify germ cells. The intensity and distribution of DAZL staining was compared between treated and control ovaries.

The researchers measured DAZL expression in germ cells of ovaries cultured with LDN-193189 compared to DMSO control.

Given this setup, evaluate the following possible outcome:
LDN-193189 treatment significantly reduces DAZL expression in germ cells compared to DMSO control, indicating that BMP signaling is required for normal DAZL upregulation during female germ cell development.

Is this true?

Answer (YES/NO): YES